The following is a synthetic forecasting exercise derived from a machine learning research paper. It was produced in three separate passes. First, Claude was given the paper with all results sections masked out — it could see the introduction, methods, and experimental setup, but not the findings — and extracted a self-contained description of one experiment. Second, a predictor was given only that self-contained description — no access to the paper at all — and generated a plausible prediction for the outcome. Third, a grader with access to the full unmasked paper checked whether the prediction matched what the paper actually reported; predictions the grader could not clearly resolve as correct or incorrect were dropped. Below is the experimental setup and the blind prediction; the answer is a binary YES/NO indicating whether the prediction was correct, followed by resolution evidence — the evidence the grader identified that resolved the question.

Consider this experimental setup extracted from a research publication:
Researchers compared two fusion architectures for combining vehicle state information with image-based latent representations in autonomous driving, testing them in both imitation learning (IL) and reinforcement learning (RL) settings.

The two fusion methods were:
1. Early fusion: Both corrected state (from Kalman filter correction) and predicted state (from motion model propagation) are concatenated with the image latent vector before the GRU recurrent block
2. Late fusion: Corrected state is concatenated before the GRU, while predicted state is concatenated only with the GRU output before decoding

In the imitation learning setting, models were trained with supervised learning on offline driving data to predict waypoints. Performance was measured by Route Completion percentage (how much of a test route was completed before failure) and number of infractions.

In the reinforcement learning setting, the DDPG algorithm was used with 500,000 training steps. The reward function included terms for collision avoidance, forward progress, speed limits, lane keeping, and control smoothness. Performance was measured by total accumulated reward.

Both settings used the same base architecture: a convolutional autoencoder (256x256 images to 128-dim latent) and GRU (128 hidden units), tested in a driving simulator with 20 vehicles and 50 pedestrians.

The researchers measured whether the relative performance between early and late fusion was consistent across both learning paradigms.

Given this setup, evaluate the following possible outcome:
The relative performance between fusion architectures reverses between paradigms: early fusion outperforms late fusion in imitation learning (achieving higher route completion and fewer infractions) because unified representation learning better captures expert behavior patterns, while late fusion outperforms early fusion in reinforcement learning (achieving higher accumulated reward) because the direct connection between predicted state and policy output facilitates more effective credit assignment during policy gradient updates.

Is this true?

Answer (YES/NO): NO